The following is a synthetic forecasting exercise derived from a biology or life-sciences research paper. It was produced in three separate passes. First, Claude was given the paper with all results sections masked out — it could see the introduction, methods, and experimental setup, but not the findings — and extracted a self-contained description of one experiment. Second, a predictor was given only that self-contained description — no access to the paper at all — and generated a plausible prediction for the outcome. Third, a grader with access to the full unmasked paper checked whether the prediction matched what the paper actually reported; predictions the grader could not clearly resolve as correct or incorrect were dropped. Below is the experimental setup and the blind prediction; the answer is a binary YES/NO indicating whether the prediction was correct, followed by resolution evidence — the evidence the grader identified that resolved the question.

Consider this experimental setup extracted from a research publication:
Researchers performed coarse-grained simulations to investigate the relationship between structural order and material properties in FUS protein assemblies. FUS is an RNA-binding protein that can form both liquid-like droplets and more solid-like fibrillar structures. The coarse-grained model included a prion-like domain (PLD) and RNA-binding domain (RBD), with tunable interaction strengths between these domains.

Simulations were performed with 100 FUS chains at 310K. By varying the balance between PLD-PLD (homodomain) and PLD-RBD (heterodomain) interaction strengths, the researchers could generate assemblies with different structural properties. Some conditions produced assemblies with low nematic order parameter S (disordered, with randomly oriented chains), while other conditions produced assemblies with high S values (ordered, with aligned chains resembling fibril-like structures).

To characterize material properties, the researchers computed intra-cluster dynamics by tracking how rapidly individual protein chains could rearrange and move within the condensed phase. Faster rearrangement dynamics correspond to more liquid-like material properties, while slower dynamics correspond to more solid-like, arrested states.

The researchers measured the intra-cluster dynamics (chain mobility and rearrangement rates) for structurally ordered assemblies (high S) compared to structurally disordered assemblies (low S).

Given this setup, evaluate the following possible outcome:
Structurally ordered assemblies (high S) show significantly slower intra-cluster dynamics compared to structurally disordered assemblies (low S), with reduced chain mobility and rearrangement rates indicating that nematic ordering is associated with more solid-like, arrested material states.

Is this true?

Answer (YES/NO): YES